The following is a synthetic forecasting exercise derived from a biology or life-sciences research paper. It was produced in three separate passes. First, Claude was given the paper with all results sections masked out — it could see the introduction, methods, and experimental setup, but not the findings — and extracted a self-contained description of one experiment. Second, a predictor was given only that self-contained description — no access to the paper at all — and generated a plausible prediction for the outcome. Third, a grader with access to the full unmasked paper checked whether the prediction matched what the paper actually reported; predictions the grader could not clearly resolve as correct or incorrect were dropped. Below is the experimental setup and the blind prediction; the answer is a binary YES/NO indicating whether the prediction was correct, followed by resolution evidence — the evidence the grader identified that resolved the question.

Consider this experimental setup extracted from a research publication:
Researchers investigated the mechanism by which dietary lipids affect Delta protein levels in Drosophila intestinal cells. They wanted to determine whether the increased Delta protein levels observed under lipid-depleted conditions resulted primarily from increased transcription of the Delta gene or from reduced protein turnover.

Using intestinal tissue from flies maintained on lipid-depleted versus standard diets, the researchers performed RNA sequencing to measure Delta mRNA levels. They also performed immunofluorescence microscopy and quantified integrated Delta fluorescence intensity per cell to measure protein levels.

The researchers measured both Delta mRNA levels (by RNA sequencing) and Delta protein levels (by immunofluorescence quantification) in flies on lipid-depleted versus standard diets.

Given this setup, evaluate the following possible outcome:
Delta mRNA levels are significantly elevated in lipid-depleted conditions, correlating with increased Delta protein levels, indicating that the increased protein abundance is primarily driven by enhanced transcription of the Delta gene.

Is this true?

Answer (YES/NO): NO